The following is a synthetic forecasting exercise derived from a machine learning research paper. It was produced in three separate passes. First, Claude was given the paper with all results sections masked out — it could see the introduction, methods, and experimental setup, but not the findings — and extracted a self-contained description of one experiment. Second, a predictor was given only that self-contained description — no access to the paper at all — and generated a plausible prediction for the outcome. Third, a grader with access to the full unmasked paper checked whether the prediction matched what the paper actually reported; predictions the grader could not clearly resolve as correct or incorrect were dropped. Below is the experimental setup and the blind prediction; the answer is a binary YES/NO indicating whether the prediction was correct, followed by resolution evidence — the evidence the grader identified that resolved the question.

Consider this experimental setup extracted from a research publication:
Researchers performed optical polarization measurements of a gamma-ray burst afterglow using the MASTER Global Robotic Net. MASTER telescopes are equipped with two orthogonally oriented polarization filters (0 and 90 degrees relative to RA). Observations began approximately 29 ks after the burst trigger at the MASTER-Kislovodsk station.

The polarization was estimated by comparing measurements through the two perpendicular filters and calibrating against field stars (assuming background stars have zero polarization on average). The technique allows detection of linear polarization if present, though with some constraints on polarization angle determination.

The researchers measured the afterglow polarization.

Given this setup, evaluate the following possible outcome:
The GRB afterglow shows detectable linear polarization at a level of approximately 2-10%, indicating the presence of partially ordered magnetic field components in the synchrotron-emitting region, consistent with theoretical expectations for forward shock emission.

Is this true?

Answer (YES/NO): NO